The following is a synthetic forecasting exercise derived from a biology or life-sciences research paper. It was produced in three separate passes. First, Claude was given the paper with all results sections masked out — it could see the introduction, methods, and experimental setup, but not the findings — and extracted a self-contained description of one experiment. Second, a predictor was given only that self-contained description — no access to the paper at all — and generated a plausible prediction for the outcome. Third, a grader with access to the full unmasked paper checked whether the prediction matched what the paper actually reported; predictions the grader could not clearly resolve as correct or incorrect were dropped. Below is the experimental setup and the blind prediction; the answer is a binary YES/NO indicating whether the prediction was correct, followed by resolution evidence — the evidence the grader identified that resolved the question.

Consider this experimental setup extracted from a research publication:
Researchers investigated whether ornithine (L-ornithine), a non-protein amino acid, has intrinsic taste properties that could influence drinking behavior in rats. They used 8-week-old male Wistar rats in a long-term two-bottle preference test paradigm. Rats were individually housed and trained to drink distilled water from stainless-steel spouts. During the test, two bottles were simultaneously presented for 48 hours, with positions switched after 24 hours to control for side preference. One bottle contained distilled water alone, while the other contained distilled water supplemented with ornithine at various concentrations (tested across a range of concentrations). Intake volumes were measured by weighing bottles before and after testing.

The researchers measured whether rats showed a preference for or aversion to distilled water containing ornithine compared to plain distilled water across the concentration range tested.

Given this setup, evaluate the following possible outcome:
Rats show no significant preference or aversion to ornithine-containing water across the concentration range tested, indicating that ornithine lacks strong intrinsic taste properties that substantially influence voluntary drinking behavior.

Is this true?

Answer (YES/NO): NO